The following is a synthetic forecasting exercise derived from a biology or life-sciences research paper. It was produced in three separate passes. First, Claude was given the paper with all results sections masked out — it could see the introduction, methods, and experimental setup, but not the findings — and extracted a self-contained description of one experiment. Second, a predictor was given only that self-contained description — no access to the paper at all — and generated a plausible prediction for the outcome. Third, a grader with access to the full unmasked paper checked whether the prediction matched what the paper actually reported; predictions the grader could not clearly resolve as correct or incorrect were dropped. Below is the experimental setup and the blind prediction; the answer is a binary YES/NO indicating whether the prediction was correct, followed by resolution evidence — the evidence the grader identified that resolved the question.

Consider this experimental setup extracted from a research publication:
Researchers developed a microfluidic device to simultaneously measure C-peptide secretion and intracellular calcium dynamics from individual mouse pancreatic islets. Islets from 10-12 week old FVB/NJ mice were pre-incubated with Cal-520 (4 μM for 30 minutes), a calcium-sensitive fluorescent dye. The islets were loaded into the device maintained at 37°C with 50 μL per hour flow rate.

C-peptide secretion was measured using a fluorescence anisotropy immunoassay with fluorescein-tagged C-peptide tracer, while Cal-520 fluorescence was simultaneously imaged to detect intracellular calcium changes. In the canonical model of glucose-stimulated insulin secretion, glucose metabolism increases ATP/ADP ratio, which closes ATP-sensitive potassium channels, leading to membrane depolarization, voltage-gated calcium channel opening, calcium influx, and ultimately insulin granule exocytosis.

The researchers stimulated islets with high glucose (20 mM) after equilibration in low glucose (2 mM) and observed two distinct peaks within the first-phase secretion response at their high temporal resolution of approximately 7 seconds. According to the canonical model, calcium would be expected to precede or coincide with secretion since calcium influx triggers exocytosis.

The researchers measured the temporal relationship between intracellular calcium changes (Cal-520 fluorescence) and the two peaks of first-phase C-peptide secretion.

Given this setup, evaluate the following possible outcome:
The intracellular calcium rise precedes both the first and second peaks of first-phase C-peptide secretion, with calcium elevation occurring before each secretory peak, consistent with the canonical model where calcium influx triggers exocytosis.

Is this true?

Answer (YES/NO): NO